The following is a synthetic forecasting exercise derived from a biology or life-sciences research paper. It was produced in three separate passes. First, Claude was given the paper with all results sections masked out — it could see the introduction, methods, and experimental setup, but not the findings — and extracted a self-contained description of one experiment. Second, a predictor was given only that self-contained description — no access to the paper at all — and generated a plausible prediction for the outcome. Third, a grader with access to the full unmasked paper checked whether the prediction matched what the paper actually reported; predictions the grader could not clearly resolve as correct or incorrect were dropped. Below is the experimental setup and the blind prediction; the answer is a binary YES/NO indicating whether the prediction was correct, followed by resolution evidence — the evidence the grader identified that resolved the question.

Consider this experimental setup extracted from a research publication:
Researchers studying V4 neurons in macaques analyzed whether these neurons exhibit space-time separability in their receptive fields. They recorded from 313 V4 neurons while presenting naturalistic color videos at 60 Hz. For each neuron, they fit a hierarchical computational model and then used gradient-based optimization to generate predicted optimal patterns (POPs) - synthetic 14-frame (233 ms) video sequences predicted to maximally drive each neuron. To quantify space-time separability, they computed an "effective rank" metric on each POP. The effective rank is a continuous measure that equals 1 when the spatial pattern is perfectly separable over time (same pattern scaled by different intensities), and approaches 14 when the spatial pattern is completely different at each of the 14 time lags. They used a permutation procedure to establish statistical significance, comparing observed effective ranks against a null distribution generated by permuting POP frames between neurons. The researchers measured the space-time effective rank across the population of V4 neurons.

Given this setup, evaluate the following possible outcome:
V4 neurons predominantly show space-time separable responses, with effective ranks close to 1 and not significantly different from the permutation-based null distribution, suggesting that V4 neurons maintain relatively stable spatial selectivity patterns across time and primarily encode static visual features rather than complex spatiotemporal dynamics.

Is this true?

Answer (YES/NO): NO